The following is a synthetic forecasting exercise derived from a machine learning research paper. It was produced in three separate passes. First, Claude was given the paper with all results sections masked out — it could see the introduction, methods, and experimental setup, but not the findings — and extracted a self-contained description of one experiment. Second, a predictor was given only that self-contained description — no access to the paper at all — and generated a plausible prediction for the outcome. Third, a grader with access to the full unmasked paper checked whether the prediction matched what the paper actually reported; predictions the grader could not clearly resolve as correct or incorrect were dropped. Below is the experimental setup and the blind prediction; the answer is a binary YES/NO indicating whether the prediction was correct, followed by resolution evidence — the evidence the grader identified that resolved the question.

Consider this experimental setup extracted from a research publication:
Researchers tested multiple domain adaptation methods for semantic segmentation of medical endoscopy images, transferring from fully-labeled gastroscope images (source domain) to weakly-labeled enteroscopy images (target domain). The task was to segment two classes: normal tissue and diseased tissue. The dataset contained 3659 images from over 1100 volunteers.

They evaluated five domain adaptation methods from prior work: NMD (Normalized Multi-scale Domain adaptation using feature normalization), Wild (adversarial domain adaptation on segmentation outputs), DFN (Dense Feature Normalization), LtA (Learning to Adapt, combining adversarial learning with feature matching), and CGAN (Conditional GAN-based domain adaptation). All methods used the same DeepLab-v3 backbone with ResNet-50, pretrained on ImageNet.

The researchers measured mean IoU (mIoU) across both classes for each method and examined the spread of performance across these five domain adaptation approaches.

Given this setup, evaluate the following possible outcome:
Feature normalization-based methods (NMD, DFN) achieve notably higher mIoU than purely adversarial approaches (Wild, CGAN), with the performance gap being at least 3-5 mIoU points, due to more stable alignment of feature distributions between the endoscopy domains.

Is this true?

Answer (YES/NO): NO